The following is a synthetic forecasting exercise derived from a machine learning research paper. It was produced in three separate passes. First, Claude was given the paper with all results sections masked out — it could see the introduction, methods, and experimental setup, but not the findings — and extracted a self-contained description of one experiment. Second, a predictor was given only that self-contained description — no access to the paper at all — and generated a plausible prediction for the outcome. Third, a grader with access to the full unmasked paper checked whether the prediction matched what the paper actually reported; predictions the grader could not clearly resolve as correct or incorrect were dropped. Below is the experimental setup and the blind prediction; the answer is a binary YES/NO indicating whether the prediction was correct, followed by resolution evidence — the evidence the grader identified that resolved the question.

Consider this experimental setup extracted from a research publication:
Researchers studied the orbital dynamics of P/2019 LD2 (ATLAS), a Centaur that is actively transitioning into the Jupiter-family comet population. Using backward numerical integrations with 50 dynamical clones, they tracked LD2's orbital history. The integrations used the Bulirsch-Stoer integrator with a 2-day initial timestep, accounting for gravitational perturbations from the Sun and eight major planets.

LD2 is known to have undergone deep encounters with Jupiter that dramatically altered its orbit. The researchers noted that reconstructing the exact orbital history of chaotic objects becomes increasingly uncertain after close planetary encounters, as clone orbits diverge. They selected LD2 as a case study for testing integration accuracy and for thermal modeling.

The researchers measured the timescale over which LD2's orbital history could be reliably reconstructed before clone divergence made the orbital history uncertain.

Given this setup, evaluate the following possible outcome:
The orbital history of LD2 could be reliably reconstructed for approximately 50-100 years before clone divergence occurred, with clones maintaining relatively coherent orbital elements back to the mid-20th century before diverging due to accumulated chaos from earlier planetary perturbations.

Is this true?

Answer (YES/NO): NO